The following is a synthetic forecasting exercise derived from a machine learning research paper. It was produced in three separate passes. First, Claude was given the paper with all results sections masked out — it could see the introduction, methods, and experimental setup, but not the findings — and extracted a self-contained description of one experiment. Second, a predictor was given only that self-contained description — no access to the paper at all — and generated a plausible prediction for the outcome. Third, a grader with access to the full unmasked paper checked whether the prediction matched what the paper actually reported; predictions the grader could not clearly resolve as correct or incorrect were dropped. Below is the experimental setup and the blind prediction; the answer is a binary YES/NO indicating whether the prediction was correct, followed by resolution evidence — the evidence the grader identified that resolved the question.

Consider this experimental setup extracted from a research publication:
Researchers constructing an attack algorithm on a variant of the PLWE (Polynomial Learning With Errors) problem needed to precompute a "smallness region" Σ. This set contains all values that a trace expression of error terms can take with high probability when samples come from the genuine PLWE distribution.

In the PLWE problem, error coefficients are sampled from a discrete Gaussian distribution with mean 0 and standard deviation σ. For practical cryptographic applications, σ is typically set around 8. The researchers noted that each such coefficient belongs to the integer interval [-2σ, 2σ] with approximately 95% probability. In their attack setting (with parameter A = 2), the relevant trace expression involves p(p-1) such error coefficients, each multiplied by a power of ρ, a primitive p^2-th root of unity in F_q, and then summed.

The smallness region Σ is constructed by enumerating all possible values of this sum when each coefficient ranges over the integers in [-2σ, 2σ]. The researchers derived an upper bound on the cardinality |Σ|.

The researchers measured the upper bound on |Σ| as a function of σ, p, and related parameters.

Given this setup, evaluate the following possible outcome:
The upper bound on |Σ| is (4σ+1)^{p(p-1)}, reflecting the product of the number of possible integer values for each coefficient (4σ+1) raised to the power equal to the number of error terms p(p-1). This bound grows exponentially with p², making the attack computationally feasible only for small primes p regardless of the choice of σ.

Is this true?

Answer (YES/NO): YES